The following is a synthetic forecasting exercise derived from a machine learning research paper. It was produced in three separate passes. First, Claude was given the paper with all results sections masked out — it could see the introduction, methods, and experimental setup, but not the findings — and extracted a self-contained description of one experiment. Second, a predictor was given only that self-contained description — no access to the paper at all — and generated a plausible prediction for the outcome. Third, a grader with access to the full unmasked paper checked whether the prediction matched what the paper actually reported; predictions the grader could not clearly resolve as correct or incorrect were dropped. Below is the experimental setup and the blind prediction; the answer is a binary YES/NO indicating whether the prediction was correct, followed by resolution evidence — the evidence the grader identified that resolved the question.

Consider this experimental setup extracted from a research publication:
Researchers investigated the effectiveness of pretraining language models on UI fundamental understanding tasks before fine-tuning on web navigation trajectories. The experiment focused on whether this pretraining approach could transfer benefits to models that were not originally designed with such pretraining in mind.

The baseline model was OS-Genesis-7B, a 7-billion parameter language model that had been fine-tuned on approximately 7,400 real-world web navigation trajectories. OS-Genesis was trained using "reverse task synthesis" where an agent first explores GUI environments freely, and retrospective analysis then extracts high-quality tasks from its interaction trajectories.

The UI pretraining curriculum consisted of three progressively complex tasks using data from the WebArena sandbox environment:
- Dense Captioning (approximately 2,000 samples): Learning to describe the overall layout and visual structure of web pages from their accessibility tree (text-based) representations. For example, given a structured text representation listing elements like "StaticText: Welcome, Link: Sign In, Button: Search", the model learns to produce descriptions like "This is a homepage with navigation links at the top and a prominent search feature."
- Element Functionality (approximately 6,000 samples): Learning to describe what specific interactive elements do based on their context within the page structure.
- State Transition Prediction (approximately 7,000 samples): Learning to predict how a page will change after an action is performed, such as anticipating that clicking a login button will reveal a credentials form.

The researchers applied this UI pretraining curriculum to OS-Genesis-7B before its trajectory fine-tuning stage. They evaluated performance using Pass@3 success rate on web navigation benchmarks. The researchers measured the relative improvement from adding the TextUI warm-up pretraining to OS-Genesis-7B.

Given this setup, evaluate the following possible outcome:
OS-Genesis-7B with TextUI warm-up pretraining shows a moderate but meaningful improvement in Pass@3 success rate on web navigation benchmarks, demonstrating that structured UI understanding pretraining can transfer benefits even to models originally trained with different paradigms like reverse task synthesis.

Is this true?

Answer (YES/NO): YES